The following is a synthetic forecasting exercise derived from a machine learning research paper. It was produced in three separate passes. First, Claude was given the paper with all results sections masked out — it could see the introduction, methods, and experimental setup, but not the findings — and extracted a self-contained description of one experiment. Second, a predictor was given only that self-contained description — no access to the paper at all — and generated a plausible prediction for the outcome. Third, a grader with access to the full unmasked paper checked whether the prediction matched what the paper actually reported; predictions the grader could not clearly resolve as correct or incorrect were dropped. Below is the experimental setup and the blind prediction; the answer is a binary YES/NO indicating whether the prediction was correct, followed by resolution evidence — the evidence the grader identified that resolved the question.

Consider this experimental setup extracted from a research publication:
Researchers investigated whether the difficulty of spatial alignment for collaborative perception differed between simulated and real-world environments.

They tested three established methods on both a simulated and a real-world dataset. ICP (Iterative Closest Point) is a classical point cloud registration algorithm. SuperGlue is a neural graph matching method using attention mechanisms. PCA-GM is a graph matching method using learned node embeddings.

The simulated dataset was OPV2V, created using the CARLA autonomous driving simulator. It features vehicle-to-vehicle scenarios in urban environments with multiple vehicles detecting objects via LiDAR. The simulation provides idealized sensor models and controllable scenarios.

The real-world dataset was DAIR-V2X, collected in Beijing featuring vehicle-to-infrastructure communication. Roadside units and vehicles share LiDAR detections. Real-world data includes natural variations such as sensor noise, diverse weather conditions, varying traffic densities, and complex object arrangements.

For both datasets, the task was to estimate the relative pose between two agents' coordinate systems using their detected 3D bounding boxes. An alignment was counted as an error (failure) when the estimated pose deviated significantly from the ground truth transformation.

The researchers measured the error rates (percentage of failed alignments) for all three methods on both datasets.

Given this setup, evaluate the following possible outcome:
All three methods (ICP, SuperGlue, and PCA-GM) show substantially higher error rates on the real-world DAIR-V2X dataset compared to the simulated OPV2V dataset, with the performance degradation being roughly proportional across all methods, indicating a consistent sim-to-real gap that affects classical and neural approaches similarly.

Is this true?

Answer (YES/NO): NO